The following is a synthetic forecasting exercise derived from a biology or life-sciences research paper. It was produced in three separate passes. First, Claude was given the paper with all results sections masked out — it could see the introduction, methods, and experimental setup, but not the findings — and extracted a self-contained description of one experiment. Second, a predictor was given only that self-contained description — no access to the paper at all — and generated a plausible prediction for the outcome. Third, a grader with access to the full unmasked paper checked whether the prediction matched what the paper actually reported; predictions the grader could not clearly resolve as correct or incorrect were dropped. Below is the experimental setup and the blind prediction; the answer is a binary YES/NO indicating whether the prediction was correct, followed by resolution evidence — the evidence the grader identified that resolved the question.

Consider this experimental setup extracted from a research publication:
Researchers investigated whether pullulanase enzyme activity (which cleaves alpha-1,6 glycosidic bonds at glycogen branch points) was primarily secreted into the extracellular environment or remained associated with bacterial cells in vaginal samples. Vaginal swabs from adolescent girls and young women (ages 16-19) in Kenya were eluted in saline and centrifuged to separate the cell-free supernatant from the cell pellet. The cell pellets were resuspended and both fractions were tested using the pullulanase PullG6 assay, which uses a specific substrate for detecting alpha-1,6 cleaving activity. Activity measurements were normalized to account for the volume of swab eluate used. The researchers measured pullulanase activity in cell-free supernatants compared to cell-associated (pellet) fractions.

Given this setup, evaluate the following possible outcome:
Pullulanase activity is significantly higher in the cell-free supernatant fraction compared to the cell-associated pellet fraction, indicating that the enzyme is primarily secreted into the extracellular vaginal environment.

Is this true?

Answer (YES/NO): YES